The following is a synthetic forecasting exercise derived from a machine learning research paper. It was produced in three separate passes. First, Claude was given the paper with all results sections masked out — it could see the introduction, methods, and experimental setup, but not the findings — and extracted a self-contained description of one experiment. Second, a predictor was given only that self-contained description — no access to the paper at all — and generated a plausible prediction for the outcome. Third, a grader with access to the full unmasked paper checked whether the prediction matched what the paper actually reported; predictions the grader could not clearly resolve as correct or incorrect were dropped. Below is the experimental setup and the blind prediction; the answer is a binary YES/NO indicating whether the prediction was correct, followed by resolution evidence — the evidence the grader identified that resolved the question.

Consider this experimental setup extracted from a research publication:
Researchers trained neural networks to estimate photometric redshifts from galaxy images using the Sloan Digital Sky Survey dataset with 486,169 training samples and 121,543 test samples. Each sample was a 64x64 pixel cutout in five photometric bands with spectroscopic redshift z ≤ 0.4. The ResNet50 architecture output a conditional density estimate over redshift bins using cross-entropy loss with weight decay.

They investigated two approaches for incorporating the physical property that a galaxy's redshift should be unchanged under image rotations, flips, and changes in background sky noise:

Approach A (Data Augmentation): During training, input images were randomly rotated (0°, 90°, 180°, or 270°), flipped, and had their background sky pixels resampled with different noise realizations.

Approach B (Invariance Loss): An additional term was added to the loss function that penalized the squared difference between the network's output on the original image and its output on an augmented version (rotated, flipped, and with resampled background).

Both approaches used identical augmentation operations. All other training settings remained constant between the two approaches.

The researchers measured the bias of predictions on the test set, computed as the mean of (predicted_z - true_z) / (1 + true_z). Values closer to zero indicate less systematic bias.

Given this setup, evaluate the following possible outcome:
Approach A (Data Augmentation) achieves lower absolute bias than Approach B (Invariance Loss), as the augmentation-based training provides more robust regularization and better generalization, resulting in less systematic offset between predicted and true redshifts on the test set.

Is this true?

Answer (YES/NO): NO